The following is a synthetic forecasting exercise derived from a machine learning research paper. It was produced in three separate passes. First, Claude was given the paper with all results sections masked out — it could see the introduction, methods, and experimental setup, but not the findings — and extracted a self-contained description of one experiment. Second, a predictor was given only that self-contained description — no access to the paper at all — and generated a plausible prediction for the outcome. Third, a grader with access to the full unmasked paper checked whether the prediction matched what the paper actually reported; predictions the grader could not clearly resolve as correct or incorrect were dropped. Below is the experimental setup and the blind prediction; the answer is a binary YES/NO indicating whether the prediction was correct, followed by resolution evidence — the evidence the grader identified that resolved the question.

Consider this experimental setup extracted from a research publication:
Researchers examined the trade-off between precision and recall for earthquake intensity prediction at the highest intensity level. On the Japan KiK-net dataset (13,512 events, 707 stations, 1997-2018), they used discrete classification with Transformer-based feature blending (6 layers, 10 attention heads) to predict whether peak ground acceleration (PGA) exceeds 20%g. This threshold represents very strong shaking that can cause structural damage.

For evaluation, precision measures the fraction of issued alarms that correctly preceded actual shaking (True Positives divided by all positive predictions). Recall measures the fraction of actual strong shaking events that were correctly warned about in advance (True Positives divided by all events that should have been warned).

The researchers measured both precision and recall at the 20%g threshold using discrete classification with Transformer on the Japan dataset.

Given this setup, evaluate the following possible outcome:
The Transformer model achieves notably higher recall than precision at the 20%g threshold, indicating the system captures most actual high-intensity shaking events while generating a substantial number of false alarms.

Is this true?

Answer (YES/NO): YES